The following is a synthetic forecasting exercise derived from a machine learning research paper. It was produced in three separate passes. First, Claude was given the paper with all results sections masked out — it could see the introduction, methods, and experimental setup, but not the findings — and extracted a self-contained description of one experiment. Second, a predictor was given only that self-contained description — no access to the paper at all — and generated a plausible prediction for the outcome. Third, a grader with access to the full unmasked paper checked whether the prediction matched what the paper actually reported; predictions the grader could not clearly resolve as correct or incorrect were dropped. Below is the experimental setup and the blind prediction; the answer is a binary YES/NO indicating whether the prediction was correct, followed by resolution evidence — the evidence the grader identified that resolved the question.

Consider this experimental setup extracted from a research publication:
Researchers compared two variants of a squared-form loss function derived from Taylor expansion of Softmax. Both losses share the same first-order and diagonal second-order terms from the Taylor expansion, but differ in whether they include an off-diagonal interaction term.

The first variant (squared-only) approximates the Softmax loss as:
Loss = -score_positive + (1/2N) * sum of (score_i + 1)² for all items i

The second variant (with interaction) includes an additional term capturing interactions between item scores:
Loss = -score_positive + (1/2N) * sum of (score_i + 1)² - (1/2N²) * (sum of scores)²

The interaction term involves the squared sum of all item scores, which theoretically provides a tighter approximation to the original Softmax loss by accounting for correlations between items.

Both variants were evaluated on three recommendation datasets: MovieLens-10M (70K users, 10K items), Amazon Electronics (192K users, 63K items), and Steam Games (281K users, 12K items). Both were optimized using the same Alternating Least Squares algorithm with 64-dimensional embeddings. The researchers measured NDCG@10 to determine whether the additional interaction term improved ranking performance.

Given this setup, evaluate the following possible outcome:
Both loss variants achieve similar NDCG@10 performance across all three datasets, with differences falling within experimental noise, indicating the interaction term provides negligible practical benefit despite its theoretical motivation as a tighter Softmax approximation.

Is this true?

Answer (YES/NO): NO